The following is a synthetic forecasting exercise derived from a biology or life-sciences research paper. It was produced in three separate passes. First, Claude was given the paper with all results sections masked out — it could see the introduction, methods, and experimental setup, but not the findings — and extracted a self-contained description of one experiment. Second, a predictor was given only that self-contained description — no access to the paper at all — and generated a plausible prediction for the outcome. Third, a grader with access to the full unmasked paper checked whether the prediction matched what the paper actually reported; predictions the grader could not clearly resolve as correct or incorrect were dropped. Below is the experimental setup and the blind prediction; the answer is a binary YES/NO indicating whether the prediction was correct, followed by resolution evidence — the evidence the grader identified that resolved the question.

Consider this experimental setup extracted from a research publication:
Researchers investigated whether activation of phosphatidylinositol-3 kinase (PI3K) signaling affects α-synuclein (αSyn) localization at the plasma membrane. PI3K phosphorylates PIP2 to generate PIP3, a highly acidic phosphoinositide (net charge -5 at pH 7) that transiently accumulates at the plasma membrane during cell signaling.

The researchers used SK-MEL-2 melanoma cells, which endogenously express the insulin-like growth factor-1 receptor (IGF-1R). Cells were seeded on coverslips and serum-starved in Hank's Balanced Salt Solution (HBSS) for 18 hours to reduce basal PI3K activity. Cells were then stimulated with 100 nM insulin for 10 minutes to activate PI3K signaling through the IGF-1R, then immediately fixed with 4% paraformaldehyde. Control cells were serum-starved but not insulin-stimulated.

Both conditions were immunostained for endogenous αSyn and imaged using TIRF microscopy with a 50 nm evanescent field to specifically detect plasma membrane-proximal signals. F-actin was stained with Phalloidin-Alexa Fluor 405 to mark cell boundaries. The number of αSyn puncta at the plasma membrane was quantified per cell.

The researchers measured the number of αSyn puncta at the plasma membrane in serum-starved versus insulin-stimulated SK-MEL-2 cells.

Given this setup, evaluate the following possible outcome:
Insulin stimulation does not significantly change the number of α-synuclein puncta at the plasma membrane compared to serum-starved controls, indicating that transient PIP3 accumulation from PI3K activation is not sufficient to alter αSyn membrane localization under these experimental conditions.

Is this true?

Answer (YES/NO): NO